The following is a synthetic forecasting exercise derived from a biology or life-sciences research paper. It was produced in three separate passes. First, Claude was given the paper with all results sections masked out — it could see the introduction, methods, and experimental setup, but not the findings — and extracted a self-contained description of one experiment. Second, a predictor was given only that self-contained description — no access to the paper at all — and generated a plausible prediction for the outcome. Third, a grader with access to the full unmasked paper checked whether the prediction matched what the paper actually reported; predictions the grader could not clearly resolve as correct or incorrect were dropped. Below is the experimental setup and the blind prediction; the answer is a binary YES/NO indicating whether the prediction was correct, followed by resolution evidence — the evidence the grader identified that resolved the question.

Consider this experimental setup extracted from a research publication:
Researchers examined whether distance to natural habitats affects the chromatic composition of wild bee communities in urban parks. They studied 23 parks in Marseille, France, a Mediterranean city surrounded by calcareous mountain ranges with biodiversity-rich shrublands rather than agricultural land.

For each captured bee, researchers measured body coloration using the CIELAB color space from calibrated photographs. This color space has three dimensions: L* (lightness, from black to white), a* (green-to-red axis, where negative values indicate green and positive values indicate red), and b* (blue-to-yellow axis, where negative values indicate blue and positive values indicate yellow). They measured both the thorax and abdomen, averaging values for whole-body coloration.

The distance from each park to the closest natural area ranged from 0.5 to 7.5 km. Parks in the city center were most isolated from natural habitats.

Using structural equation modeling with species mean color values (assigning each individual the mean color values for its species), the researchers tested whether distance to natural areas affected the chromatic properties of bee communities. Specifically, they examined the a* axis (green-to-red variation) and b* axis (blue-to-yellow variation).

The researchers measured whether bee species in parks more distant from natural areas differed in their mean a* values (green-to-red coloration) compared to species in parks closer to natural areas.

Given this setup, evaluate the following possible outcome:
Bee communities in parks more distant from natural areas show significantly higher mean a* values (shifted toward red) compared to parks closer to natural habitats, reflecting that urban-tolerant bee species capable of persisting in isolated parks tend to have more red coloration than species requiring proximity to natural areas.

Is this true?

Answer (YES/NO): NO